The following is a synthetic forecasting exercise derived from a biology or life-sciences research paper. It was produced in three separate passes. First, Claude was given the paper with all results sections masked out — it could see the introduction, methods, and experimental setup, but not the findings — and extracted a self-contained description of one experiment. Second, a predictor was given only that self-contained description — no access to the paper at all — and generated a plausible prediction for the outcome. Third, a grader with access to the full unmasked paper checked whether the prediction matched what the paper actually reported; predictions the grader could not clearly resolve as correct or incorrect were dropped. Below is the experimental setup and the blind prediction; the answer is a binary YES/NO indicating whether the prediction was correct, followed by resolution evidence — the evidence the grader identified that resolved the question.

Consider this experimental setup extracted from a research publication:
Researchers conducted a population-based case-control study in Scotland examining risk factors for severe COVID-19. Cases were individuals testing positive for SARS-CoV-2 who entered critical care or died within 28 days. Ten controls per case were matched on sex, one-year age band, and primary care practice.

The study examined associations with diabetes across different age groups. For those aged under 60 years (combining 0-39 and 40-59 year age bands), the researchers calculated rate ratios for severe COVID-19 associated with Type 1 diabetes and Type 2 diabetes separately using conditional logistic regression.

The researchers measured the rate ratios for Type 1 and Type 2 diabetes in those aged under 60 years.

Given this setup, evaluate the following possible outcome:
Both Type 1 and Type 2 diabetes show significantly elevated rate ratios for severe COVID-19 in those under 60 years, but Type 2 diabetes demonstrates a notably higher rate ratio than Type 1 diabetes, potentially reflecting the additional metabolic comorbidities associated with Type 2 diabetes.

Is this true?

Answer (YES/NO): NO